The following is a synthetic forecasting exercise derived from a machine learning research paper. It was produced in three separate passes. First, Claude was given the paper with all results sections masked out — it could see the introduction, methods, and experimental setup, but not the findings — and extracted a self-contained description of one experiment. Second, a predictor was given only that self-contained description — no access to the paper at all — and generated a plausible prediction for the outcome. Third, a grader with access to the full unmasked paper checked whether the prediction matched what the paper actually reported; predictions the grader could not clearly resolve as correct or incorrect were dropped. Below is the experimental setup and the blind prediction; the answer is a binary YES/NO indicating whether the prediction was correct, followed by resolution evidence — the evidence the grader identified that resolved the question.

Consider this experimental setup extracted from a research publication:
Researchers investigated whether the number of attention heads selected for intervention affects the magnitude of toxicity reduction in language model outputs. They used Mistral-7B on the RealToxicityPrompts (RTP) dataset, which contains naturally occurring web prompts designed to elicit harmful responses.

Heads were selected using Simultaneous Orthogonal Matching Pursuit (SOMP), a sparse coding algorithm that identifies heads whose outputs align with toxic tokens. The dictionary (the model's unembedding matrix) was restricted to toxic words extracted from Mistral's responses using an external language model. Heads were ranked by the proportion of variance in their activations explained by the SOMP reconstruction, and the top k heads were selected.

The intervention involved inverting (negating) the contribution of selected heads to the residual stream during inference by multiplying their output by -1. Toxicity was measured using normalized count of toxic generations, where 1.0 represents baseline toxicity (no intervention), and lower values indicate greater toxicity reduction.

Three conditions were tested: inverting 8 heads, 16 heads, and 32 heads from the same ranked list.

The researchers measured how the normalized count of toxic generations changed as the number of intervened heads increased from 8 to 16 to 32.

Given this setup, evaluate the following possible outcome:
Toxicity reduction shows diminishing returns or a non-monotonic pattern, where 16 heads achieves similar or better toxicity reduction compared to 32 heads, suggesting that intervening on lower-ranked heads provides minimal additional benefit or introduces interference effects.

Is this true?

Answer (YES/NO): YES